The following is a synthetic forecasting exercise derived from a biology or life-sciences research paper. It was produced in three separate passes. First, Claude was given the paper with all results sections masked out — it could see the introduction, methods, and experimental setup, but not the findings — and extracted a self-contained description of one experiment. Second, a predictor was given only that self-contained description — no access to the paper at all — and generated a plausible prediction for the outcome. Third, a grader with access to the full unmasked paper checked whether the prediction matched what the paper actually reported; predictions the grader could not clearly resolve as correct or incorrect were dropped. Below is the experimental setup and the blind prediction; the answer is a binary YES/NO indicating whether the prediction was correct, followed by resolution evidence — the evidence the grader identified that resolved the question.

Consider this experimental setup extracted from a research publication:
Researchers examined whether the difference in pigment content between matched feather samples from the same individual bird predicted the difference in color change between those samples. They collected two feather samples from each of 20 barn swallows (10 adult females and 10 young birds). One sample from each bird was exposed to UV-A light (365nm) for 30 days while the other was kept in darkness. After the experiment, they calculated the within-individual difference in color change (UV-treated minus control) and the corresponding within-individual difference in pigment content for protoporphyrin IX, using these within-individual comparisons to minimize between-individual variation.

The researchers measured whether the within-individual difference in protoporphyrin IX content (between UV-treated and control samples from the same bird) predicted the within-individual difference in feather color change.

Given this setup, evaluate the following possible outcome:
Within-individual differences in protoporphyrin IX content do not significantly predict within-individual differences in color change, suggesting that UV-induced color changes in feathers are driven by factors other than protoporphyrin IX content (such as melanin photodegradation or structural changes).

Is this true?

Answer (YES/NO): NO